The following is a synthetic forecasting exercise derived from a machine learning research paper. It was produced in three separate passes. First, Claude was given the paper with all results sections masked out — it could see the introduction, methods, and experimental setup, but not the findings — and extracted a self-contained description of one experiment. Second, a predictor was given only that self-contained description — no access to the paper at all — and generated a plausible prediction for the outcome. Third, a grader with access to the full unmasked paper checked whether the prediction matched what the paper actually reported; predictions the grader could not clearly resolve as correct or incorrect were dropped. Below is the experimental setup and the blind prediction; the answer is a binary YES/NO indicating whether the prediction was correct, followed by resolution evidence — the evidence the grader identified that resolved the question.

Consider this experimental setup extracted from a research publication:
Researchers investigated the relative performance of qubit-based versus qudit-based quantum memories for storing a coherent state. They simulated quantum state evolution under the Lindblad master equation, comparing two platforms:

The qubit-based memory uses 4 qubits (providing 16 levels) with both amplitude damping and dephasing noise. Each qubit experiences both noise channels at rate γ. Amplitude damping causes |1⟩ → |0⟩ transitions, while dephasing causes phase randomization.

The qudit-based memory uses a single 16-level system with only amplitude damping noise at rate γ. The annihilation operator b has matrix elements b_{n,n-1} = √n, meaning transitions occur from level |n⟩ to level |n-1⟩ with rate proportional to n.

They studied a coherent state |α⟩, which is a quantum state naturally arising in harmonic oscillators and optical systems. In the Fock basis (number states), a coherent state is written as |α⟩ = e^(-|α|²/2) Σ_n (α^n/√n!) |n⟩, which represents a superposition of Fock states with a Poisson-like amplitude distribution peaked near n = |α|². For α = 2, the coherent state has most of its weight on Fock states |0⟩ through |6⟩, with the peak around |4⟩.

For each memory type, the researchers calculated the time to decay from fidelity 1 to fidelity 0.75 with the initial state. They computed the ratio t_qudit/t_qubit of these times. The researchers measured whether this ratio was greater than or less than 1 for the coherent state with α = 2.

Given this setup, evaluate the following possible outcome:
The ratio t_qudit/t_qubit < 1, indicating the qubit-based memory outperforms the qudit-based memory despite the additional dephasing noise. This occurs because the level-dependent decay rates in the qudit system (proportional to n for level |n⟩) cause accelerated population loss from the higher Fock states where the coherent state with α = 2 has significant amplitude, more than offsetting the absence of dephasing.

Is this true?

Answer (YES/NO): NO